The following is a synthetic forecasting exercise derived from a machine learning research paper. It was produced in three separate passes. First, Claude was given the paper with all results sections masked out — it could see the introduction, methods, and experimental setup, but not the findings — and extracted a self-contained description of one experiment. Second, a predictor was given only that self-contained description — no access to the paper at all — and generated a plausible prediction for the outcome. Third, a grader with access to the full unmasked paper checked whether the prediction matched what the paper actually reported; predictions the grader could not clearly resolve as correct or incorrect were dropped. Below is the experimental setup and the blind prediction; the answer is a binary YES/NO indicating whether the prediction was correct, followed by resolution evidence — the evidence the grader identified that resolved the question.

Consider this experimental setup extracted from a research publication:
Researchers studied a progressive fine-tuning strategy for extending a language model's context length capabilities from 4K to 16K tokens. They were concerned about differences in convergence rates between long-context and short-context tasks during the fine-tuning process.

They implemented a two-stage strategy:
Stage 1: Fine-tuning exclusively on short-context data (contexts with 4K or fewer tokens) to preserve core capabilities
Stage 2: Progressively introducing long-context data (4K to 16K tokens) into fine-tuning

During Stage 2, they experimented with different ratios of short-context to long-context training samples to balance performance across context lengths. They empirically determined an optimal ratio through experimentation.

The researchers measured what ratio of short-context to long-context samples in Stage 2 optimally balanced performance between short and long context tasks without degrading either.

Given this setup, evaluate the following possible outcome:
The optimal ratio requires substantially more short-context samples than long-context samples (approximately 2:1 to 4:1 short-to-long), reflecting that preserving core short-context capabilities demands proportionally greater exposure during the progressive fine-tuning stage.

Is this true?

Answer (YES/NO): NO